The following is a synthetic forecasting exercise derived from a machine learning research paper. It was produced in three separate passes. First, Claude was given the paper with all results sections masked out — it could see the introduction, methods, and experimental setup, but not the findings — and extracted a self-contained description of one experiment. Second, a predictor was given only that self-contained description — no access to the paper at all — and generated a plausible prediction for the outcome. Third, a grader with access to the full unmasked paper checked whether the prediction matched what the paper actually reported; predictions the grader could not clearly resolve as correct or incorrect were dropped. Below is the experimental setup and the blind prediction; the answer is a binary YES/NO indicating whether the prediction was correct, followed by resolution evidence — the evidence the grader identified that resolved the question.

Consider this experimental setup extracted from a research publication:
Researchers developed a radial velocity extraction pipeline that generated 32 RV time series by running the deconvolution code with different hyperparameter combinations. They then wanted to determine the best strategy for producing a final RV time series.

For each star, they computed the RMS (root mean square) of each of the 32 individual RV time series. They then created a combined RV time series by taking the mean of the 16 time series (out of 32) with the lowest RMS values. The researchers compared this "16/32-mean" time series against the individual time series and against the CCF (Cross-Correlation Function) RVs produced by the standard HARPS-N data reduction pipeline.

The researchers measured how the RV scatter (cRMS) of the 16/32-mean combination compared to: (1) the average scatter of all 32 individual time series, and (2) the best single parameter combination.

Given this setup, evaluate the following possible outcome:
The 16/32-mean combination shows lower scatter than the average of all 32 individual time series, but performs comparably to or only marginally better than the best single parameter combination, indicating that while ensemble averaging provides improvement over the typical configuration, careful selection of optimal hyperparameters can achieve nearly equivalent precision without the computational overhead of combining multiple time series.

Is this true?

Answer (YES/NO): NO